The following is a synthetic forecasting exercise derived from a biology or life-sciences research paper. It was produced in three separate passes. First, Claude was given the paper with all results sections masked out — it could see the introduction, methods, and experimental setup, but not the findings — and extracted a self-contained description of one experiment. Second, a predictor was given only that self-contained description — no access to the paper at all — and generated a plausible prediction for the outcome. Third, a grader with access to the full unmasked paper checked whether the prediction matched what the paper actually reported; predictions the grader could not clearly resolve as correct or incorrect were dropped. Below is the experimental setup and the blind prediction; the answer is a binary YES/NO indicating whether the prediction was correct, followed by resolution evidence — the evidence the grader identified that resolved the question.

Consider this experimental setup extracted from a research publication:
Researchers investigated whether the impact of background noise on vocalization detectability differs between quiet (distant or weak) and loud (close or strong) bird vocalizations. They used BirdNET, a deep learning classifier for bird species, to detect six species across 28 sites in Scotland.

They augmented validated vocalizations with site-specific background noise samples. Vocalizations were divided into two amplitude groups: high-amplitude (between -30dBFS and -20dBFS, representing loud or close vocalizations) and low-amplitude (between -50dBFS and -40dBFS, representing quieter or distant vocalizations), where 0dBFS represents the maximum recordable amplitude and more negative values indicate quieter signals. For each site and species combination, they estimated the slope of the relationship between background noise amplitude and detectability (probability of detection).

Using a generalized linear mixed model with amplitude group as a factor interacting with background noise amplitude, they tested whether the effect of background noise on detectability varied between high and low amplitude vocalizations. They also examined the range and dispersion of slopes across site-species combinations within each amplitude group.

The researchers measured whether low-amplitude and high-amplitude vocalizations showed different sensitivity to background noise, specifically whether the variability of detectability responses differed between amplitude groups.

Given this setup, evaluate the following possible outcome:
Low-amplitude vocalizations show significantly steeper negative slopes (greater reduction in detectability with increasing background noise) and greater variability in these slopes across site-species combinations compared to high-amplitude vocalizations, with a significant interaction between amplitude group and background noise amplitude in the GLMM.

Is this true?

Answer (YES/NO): NO